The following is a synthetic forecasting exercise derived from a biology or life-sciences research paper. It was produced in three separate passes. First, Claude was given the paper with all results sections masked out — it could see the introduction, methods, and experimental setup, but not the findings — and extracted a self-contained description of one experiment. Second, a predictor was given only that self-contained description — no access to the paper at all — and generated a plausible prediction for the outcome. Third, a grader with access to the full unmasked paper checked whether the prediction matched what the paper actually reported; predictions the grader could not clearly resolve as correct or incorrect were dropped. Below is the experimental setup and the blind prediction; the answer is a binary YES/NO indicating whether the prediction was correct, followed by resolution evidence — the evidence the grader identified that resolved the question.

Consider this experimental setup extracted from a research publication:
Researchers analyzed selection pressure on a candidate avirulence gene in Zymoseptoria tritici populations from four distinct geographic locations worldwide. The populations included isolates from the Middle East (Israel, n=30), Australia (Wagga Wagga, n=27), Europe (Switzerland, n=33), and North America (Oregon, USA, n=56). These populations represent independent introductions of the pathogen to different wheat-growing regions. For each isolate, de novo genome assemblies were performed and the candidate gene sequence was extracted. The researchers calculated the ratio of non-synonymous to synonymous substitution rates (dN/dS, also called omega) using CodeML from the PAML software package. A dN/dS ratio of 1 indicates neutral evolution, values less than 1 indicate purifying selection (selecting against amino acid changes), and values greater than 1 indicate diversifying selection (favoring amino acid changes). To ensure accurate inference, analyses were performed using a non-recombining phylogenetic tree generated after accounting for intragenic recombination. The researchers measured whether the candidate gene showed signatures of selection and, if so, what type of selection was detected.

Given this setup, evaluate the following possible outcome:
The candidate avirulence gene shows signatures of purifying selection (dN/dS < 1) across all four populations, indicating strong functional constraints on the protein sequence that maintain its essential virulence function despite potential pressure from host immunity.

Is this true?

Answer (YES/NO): NO